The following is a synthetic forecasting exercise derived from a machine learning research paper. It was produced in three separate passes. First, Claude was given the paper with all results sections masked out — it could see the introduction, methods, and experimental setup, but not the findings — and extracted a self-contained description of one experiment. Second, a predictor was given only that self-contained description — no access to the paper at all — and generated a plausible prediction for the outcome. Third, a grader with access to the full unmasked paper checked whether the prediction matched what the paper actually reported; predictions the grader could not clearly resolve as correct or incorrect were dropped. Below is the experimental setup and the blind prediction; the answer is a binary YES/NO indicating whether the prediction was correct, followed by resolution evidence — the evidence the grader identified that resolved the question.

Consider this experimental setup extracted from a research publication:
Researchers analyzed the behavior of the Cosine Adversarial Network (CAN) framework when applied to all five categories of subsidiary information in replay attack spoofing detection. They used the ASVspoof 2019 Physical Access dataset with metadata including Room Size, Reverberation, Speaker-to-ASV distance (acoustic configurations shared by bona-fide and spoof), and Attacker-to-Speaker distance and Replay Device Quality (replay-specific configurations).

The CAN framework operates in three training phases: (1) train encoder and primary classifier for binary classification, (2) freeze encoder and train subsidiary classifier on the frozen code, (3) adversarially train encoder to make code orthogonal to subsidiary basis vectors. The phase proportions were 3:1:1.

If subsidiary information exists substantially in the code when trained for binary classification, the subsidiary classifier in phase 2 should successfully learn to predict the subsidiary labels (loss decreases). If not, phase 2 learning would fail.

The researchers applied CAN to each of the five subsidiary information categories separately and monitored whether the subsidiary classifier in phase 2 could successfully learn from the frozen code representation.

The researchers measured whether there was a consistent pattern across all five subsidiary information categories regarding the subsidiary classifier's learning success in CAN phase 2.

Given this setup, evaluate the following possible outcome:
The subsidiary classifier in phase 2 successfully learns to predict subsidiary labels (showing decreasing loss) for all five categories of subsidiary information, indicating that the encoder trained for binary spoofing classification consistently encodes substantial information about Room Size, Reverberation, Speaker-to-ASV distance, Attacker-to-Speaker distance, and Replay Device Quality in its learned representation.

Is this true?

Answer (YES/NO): NO